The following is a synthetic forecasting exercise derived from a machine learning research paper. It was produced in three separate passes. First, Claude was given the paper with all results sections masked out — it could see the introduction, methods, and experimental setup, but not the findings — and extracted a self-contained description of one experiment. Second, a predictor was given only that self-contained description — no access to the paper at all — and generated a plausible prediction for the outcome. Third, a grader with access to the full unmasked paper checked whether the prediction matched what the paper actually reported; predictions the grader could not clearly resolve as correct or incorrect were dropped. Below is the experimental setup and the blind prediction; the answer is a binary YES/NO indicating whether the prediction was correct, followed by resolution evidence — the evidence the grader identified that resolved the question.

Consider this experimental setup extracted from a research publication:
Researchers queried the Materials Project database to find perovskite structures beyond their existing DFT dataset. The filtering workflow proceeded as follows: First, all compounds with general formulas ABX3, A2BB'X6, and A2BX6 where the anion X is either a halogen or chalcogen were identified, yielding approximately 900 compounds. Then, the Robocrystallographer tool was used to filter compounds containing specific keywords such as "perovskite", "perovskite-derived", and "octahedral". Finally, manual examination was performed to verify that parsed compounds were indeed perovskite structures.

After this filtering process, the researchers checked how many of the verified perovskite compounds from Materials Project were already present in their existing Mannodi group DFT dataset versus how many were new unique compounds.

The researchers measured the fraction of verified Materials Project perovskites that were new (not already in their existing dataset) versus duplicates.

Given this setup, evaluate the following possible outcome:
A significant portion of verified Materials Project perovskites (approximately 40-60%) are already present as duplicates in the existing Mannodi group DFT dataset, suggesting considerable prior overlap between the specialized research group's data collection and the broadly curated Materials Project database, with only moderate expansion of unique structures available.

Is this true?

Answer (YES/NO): YES